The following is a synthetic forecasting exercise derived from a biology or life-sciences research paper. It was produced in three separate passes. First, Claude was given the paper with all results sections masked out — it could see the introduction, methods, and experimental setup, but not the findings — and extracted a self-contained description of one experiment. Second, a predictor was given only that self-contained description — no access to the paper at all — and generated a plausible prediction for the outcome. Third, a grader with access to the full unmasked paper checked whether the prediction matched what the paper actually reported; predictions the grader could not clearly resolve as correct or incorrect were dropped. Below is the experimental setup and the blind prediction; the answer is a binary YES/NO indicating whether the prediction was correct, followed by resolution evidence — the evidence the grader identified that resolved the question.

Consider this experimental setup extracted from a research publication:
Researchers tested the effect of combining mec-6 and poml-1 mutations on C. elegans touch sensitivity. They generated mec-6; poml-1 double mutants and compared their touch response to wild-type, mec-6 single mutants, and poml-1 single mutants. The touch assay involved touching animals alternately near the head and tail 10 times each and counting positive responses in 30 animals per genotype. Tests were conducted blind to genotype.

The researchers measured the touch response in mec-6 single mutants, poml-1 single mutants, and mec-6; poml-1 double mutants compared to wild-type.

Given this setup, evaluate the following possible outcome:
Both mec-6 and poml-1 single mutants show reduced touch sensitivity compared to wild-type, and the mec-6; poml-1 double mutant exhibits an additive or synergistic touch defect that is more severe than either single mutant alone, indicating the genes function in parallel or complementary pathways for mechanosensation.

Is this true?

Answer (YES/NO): NO